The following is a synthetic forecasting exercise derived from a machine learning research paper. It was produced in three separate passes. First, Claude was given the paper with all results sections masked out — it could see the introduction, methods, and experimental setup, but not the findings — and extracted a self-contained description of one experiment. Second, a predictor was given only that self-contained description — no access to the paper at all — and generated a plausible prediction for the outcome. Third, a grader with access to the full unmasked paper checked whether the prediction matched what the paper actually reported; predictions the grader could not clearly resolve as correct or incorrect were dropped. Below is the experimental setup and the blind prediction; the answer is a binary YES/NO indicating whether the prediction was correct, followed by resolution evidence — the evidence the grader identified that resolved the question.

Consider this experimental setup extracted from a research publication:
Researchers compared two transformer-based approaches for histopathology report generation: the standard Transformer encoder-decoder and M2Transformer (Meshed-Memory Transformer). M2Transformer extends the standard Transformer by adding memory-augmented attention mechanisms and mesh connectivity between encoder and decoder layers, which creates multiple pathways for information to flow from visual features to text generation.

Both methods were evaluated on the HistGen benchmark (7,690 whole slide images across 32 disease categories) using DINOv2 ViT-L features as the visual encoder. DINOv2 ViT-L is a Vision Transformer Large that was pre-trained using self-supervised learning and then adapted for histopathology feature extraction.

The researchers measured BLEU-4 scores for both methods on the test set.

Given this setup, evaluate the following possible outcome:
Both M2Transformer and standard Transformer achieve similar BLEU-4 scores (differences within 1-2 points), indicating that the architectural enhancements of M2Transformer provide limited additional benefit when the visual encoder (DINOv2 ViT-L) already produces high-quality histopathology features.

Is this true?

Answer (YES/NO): NO